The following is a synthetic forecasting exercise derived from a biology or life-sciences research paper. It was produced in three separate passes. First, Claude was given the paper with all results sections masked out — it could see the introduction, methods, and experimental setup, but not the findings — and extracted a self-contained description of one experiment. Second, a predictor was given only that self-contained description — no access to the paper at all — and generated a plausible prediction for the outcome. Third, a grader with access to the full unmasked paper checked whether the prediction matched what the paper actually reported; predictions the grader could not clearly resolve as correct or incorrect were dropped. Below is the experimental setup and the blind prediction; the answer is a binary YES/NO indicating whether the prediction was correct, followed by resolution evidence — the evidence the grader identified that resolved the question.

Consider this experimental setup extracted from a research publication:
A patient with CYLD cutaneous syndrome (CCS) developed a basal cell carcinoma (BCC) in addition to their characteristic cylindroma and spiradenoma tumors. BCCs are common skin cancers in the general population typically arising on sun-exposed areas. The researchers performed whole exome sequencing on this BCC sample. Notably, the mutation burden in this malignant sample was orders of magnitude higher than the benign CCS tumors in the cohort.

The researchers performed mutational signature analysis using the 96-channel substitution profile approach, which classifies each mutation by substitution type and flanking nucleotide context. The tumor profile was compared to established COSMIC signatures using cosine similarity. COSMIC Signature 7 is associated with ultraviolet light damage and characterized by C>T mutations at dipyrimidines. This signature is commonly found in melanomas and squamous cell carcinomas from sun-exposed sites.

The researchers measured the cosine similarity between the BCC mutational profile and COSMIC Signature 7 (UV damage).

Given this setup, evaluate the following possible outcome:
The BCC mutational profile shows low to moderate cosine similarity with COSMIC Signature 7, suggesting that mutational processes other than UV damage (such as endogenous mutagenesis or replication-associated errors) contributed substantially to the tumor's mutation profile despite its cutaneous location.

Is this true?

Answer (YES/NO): NO